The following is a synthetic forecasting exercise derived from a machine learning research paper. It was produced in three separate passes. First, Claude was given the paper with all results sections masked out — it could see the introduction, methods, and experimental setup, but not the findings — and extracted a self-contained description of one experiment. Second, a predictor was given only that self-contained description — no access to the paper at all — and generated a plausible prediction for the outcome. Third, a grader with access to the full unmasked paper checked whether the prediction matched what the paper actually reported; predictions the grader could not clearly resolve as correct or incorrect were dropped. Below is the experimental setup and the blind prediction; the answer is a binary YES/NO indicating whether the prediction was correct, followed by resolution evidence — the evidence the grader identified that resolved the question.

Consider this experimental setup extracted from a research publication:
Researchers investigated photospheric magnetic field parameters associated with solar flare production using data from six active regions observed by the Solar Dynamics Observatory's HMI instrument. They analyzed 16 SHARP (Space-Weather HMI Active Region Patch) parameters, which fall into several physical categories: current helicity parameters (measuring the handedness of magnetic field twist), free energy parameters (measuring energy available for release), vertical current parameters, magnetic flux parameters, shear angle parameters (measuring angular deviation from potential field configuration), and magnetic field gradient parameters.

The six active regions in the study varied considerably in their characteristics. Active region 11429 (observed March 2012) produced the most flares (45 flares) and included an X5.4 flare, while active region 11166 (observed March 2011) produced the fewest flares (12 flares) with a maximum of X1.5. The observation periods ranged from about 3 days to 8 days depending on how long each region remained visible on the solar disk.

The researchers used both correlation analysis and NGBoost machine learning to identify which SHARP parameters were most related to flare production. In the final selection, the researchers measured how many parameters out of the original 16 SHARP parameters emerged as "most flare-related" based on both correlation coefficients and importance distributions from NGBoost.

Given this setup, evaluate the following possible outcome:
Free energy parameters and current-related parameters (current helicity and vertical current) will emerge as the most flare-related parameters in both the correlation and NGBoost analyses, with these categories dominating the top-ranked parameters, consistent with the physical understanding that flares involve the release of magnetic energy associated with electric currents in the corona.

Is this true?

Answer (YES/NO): NO